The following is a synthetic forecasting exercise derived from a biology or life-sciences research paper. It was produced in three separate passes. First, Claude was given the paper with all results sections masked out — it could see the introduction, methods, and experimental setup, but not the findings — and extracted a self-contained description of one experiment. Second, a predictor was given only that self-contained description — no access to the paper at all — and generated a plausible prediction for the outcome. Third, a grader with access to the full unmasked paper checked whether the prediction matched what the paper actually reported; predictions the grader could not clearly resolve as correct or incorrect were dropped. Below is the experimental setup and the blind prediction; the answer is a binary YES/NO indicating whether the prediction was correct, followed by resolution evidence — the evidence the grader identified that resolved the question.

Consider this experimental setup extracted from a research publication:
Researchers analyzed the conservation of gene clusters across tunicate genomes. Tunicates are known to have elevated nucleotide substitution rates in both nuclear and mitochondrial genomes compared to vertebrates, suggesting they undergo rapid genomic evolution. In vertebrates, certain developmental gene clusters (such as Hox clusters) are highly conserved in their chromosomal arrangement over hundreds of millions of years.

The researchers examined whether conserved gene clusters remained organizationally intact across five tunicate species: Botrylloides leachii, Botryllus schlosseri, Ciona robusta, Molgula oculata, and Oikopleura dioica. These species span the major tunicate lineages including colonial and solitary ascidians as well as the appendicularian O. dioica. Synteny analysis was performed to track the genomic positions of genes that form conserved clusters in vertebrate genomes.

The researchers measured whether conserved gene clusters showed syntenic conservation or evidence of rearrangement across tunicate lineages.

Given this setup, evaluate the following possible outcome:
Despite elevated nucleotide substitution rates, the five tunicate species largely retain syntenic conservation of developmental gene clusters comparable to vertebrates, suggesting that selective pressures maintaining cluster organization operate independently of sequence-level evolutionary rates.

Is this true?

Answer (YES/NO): NO